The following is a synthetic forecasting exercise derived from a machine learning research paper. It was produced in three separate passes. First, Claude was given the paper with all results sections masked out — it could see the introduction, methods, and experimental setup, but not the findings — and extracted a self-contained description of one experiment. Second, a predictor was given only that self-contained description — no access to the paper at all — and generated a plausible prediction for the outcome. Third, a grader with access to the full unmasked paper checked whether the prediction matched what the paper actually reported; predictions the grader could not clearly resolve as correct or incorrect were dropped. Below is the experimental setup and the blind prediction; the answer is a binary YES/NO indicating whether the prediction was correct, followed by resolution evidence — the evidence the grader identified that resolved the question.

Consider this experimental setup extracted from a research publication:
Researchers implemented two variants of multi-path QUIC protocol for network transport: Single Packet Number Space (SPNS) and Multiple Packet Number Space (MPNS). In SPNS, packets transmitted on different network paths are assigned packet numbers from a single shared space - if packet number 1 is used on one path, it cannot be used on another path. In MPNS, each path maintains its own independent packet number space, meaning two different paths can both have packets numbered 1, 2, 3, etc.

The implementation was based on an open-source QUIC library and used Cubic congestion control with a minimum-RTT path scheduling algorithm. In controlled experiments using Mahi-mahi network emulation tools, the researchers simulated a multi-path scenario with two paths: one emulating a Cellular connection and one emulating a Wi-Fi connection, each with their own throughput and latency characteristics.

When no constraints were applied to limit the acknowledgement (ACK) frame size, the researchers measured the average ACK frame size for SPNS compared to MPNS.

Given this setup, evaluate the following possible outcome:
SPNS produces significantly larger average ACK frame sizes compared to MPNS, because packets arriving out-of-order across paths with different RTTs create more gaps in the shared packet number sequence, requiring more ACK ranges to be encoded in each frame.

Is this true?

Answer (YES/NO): YES